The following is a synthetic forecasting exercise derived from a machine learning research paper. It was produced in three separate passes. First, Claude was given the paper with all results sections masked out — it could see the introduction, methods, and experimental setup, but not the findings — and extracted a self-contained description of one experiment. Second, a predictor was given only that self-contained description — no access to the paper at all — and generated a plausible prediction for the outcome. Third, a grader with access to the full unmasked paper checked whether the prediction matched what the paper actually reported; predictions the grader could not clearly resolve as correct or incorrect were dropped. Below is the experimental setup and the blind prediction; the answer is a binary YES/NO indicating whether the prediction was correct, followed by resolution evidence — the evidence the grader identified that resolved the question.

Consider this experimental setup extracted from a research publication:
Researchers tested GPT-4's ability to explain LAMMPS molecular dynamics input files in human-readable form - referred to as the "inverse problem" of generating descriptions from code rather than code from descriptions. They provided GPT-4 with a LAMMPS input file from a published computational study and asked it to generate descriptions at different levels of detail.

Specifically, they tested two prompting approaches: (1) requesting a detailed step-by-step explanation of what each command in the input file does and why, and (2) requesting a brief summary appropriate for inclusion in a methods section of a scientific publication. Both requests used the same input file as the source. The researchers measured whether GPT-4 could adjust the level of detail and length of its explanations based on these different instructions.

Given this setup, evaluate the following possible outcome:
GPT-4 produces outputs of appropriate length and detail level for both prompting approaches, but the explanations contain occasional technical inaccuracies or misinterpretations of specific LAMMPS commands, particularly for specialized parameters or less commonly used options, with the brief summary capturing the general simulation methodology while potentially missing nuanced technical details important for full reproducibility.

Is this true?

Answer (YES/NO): YES